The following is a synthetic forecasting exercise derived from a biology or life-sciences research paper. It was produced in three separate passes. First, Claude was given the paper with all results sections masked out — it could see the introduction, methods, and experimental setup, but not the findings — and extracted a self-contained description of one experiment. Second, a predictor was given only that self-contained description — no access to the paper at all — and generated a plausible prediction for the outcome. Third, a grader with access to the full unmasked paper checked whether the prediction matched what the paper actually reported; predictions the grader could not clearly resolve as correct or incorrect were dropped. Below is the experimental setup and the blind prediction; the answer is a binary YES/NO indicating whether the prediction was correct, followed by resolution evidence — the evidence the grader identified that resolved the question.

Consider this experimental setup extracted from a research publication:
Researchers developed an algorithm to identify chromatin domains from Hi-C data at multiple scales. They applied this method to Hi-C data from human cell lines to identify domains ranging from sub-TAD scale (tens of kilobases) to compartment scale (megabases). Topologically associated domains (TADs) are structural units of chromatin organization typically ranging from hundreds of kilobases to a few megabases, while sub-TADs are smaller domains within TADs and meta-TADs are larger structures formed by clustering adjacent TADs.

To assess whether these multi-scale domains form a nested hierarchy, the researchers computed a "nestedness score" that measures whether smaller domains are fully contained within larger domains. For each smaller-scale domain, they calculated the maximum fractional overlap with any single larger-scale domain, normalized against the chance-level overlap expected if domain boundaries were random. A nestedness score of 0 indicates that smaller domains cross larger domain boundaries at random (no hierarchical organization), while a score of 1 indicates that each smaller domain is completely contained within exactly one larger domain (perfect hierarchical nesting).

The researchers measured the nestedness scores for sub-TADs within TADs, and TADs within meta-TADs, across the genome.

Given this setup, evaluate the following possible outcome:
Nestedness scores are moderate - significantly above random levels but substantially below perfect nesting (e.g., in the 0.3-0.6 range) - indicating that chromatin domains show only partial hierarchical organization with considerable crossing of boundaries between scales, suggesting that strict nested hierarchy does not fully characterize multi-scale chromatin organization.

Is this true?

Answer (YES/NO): NO